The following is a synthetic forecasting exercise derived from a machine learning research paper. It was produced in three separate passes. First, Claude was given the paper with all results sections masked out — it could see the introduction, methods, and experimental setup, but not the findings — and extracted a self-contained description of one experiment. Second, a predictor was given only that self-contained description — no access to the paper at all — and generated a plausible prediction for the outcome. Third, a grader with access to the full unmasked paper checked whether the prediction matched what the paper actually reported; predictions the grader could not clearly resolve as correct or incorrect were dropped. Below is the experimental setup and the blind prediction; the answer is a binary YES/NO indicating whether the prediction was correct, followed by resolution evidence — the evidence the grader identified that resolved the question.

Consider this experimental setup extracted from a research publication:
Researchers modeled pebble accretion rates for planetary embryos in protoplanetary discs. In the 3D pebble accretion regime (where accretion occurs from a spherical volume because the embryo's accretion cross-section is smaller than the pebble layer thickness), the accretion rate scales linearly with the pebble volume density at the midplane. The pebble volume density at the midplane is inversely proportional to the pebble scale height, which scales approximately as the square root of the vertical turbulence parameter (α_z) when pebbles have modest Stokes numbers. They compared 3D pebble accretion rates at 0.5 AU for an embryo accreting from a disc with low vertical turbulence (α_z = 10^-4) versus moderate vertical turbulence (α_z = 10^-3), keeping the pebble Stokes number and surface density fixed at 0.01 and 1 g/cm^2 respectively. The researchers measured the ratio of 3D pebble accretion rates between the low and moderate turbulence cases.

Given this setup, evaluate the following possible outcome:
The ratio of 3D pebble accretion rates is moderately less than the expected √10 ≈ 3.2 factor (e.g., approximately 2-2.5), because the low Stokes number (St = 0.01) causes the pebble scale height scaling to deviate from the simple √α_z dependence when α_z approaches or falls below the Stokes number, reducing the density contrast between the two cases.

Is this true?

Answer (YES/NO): NO